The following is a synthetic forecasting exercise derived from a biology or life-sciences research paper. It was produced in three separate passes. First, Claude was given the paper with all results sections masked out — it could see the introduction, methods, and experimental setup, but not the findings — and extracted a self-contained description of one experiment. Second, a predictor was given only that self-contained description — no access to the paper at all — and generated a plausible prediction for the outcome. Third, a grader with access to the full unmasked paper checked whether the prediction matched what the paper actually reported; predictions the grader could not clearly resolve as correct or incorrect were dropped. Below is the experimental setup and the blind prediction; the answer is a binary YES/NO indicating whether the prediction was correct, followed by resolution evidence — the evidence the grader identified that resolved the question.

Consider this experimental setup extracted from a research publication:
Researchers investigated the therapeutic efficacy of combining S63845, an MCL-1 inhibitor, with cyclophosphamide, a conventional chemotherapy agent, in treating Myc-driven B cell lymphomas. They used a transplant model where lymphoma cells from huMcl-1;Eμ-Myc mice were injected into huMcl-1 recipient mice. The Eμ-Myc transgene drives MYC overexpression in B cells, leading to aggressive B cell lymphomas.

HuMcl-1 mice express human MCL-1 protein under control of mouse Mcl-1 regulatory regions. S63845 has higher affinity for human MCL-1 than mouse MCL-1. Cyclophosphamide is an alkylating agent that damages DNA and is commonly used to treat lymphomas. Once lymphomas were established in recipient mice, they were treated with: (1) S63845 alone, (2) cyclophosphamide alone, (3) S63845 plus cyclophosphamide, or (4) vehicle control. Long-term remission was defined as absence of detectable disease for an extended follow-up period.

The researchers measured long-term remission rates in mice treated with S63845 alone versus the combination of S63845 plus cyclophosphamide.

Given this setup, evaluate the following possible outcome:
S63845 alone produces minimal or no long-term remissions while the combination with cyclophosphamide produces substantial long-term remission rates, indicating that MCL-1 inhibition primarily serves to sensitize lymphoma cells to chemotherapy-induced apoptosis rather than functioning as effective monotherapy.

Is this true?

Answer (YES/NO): NO